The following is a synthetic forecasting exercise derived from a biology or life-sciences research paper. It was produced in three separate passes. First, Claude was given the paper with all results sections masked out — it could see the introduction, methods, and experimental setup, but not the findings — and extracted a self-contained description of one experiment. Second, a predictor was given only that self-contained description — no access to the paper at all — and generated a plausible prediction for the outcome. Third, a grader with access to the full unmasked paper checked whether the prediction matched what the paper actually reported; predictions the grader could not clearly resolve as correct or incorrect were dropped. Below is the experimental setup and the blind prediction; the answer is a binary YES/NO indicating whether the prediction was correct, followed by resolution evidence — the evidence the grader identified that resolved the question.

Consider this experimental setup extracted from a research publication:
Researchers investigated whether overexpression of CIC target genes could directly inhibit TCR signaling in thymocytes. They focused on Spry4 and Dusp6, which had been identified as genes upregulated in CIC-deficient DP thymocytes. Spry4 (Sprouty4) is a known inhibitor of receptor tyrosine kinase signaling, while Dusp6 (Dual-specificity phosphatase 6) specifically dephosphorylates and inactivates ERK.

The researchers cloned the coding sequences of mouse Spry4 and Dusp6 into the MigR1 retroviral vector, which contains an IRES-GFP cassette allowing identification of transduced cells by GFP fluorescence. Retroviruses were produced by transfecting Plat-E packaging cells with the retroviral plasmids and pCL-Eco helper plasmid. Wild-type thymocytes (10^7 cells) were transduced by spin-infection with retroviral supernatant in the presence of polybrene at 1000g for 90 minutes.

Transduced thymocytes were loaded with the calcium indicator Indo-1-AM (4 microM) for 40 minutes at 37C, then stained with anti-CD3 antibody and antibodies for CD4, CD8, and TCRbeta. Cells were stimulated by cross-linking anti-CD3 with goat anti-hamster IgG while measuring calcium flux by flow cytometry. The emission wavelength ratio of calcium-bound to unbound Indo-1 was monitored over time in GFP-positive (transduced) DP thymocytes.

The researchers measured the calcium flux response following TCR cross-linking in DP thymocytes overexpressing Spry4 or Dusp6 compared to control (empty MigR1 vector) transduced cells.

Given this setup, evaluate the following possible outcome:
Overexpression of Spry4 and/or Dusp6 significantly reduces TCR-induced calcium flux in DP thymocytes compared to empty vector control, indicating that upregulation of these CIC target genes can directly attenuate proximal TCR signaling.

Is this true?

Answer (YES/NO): YES